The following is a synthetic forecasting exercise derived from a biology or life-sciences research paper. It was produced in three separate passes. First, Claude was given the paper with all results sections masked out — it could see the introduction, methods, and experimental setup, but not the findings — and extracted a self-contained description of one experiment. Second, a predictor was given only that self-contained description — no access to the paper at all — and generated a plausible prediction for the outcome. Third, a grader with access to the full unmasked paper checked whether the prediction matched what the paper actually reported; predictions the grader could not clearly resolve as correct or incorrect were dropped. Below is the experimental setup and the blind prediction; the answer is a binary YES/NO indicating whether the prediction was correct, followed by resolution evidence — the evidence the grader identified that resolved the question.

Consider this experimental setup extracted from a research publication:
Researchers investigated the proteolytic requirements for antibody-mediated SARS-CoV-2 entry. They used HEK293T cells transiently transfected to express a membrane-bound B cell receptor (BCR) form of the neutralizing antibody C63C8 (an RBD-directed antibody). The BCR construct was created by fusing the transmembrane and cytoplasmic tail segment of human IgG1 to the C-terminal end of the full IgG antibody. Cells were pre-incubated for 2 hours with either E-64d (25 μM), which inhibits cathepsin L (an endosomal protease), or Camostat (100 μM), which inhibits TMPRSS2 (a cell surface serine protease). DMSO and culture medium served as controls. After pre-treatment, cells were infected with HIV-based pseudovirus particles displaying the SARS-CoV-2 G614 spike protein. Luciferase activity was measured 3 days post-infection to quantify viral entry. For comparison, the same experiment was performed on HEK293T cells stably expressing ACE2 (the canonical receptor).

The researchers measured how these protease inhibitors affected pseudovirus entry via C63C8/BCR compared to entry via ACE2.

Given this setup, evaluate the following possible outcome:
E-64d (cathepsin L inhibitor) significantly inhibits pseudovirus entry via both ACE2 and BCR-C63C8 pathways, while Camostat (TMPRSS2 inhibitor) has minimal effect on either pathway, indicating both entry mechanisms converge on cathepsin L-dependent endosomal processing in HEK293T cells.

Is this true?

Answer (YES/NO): NO